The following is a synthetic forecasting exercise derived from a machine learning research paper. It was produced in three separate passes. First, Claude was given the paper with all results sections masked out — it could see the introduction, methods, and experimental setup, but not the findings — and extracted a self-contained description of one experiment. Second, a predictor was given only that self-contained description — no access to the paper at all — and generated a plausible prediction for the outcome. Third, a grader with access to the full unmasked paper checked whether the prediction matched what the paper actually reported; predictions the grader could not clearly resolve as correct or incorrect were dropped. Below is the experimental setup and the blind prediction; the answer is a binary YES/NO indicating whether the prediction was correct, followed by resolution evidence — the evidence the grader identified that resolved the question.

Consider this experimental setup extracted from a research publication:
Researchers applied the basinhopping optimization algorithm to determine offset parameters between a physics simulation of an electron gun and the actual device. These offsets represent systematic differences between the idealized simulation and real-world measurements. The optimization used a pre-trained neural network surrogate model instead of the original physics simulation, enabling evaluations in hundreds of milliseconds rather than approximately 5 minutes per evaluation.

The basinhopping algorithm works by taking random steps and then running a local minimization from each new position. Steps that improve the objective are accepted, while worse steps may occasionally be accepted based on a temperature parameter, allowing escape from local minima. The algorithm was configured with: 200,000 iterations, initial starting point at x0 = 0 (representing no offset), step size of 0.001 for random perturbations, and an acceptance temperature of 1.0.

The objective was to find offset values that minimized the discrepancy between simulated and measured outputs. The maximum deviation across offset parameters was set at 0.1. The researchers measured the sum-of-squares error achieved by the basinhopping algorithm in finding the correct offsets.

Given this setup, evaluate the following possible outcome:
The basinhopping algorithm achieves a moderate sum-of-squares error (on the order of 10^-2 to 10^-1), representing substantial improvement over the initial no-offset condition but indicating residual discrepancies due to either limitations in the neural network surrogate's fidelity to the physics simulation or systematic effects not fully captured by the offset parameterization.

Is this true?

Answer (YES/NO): NO